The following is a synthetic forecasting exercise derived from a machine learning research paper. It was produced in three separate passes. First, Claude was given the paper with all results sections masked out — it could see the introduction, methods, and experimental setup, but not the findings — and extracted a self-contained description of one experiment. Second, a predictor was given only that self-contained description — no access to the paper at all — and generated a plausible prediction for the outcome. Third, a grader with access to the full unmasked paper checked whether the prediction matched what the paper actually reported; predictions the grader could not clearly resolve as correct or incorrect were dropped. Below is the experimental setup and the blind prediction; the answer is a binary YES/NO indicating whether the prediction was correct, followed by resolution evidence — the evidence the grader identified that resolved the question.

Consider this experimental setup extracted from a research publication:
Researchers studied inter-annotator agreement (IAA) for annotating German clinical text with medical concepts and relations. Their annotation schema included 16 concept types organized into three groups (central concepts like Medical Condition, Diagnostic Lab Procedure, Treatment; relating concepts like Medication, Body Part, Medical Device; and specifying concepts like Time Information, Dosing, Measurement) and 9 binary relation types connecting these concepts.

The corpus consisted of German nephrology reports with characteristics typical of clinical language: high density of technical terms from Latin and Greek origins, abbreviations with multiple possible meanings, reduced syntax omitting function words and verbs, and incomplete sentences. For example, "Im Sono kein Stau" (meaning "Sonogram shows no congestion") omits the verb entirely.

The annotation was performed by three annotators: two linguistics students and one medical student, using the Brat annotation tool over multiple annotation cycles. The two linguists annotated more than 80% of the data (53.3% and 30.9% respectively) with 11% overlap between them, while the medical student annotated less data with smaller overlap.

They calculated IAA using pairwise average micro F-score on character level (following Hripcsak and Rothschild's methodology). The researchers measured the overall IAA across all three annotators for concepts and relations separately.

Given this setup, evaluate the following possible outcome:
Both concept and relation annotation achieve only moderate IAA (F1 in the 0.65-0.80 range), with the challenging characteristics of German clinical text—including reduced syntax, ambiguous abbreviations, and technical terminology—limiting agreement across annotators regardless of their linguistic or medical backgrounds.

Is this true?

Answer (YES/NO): NO